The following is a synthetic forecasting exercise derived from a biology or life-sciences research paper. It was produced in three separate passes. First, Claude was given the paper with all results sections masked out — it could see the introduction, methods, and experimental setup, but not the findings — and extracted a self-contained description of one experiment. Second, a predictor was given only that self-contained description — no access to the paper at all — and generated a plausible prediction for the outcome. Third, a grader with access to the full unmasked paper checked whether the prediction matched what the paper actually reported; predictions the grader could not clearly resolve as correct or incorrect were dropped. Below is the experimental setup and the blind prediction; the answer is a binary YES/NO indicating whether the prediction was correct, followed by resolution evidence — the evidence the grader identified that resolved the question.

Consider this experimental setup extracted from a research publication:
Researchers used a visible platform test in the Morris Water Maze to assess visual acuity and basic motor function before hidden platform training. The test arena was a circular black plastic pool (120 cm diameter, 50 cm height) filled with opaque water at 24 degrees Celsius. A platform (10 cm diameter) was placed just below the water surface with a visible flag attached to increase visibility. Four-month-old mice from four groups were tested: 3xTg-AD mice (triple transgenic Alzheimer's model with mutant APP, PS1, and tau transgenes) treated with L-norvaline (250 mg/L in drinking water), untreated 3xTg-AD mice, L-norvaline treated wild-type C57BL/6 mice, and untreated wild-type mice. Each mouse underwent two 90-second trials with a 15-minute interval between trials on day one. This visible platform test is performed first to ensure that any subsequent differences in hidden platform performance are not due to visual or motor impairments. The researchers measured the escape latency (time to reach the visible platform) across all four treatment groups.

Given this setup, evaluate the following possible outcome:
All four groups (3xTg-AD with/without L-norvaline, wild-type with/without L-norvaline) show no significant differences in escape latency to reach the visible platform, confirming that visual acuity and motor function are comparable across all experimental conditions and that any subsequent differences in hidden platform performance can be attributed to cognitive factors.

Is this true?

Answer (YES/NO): YES